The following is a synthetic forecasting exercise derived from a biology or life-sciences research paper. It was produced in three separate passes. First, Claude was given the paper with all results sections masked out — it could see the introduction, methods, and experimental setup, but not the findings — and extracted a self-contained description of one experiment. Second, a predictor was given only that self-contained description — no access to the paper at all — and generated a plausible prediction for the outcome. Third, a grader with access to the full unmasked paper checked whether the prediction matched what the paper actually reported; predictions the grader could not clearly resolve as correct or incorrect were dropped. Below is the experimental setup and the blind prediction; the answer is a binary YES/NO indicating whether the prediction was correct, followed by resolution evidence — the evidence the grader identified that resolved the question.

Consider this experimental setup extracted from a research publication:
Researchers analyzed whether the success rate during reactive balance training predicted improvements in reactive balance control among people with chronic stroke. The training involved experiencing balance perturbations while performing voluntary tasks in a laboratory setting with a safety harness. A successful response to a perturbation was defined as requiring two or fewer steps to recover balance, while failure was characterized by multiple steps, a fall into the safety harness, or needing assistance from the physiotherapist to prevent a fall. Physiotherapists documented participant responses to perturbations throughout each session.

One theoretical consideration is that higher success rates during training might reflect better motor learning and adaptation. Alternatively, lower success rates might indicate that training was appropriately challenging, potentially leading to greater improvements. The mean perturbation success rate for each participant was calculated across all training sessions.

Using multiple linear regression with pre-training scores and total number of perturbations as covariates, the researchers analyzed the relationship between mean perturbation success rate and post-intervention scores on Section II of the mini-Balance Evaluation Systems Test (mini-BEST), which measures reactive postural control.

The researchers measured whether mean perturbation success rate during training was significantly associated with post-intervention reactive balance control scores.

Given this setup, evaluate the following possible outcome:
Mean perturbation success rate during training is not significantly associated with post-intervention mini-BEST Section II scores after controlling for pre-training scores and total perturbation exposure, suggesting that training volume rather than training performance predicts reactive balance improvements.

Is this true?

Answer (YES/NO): YES